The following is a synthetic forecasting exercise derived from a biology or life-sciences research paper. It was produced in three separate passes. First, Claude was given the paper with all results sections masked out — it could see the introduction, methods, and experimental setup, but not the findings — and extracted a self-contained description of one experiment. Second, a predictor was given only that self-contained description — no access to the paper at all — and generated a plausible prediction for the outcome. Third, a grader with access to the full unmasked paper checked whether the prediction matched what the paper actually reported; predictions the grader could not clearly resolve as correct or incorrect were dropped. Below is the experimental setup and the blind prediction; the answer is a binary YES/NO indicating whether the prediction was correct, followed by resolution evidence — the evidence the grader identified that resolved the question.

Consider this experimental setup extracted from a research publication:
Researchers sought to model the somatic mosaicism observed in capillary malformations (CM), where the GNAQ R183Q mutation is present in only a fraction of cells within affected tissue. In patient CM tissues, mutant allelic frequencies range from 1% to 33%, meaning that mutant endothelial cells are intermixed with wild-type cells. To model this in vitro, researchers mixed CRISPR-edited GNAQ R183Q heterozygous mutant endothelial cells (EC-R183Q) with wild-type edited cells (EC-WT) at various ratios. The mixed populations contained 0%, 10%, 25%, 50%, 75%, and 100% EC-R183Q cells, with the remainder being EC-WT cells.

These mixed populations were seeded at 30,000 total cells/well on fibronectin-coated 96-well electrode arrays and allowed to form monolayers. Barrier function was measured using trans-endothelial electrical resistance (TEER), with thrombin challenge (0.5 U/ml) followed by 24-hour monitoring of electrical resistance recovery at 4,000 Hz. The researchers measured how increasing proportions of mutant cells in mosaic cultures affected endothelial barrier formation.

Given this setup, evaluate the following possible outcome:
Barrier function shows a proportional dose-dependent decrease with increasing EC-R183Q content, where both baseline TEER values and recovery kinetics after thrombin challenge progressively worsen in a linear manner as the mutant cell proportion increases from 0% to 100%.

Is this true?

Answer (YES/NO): NO